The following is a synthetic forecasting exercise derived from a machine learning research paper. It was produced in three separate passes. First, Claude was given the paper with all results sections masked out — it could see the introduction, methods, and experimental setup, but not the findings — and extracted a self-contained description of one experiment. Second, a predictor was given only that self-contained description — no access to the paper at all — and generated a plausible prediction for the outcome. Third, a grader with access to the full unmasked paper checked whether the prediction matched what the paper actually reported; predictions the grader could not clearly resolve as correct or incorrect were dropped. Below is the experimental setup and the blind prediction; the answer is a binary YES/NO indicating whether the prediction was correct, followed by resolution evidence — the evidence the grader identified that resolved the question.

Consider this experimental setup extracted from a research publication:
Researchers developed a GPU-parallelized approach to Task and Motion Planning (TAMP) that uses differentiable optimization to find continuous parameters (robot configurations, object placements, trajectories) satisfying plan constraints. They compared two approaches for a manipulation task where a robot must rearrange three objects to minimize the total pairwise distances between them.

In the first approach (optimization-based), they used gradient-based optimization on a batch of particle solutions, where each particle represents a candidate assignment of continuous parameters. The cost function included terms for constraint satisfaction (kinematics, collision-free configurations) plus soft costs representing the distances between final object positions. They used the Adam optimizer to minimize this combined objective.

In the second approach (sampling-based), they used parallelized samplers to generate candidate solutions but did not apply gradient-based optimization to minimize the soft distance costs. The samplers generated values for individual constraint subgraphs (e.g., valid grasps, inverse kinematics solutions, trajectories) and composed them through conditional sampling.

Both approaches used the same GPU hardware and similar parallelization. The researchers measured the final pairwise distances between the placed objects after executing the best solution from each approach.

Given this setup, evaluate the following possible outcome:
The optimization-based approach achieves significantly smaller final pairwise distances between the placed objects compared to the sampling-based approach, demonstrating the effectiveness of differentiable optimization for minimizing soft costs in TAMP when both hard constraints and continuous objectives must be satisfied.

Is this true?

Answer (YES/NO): YES